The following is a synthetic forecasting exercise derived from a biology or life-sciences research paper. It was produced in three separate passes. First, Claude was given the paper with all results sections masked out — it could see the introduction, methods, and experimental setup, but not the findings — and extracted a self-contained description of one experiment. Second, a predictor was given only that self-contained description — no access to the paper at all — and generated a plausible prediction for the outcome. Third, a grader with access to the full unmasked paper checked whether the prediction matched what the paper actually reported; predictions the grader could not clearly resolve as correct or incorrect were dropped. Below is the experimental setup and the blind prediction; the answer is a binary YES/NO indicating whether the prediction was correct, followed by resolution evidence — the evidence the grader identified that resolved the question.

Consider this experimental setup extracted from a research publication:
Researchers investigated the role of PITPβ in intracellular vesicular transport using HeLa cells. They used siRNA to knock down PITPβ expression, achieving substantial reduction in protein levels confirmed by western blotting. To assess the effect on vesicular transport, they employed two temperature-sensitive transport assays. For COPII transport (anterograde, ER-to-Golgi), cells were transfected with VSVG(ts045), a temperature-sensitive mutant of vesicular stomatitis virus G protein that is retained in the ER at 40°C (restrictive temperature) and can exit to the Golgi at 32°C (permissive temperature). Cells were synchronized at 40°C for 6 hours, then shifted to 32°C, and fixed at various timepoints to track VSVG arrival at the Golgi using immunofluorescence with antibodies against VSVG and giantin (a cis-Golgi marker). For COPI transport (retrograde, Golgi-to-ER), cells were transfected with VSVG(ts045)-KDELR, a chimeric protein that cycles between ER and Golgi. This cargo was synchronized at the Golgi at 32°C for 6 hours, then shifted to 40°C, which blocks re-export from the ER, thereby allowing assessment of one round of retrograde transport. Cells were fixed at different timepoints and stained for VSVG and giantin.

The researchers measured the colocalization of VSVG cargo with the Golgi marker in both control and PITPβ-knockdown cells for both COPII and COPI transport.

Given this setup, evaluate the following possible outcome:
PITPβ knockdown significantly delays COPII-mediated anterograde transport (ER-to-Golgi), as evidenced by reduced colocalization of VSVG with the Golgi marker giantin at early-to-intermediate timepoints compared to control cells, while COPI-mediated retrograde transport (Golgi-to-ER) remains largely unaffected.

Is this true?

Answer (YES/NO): NO